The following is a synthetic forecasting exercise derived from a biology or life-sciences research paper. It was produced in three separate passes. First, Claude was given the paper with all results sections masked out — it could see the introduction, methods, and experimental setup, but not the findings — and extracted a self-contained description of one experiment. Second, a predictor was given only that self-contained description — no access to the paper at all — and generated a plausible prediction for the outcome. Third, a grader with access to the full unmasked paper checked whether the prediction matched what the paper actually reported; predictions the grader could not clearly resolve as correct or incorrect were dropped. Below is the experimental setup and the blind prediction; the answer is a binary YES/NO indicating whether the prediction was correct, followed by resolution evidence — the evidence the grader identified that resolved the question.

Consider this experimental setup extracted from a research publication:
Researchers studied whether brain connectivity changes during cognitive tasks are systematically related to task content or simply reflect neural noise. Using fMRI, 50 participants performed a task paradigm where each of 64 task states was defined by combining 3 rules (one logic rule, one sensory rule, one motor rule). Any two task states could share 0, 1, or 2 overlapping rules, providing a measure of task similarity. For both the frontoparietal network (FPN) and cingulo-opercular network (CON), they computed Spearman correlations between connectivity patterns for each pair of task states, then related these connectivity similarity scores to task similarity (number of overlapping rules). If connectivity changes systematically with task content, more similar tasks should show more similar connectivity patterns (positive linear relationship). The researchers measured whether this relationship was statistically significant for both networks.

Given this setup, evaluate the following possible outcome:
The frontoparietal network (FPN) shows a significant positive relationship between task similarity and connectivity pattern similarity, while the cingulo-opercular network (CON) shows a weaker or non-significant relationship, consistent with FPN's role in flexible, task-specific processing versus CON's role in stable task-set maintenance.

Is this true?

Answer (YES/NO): NO